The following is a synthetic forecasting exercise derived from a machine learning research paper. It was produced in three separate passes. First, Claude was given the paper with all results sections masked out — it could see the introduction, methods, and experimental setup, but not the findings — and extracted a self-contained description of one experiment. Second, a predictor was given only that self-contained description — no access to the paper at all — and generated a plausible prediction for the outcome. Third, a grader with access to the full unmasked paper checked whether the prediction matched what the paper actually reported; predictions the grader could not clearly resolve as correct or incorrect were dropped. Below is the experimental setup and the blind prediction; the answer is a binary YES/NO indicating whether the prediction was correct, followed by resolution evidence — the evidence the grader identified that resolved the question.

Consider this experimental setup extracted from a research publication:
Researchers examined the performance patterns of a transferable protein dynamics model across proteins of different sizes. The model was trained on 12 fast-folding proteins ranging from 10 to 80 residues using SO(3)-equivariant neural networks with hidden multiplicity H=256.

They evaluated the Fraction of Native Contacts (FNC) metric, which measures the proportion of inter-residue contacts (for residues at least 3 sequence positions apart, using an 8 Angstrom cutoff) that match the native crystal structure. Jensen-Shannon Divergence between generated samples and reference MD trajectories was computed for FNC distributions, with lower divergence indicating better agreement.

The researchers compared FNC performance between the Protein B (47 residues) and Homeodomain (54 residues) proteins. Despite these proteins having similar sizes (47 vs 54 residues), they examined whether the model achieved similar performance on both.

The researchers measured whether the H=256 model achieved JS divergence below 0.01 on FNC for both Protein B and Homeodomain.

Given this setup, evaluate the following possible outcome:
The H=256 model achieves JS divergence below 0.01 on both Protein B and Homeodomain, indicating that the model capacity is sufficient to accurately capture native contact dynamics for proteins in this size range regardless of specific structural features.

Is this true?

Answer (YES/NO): NO